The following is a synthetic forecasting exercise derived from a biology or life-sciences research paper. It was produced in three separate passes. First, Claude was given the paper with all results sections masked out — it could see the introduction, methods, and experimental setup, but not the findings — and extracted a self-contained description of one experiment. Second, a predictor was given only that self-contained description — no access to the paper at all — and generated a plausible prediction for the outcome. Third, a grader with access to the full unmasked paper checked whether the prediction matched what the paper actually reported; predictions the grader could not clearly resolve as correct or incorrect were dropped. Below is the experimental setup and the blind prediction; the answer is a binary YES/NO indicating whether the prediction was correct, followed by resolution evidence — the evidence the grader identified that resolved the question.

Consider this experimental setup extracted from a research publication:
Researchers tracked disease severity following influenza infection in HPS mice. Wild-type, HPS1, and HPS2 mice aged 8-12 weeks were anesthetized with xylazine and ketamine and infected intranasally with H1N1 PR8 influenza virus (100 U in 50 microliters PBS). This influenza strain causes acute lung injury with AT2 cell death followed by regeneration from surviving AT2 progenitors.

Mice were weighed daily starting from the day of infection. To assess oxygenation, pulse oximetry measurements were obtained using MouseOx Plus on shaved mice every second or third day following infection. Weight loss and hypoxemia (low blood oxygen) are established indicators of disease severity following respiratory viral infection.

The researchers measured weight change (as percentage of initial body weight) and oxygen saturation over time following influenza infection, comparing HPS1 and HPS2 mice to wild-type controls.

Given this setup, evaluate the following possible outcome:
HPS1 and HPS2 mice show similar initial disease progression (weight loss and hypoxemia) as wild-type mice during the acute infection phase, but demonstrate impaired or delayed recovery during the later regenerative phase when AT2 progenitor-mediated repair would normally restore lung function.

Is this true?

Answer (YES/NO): YES